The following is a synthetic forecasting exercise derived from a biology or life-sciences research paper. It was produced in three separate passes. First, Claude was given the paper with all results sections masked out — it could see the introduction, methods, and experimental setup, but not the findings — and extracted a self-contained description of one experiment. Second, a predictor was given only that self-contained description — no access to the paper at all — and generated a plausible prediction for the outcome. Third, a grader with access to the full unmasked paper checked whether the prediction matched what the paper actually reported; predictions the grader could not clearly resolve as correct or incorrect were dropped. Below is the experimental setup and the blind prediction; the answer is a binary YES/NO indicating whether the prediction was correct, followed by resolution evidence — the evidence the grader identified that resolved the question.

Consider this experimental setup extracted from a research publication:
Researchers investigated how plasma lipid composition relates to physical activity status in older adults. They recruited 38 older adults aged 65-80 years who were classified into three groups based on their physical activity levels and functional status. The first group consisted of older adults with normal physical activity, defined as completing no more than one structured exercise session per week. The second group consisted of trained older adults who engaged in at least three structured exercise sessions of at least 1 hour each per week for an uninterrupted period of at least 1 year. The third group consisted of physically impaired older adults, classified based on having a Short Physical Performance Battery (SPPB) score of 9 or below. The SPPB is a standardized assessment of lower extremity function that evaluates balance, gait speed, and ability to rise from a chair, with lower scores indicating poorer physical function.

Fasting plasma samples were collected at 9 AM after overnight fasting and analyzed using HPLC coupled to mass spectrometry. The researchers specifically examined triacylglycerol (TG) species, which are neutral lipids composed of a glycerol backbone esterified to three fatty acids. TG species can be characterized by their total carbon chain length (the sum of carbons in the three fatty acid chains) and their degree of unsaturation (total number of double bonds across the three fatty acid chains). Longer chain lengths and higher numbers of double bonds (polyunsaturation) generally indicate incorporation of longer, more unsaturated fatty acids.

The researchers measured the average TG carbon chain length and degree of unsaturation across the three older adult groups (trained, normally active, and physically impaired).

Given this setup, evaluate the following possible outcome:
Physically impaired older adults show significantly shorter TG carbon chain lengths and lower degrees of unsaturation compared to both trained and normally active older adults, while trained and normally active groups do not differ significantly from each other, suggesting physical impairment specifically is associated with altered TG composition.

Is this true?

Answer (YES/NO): NO